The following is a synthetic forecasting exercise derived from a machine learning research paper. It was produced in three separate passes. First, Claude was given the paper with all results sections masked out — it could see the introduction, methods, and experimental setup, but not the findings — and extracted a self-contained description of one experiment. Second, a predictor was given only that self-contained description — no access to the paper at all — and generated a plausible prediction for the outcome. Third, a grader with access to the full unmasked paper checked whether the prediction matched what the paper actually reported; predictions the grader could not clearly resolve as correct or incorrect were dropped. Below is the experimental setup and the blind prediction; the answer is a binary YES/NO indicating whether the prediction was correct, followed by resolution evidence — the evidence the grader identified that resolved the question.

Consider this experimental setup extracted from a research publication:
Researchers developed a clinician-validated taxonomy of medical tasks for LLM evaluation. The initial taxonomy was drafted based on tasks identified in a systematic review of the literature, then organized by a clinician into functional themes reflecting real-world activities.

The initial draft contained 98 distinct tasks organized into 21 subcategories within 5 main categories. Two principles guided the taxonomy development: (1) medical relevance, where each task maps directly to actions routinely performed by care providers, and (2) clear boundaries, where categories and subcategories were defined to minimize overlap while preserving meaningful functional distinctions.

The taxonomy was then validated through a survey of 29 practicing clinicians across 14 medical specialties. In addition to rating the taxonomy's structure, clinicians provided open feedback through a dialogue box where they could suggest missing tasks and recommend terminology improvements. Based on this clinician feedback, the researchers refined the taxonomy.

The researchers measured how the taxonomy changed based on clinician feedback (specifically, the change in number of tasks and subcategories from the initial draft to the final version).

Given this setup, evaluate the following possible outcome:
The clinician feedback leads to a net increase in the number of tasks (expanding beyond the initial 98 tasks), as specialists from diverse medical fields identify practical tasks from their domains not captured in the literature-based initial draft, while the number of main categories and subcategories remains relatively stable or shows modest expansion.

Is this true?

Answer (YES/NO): YES